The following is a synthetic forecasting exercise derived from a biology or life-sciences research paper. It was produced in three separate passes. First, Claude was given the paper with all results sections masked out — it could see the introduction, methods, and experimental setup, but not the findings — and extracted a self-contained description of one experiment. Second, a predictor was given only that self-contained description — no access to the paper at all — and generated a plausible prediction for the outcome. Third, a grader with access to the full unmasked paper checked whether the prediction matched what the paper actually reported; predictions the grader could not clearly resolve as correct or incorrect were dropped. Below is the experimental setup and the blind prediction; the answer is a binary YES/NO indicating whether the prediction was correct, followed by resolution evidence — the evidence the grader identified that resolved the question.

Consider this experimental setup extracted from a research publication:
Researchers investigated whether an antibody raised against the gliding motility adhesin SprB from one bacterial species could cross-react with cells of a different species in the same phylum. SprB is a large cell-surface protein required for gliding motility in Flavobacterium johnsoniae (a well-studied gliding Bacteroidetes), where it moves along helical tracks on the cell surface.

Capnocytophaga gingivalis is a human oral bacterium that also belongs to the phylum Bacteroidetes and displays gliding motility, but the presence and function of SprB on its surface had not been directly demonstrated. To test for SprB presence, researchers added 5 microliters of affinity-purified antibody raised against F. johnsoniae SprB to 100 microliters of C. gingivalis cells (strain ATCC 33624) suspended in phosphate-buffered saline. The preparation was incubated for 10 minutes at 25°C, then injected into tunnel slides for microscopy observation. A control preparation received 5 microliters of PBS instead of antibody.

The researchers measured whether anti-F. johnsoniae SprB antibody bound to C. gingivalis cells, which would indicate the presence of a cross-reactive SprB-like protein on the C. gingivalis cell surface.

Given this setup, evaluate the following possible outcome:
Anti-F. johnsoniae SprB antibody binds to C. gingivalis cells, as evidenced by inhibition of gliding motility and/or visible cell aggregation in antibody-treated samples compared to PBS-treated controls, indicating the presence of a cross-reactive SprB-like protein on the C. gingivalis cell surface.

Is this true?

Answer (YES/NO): YES